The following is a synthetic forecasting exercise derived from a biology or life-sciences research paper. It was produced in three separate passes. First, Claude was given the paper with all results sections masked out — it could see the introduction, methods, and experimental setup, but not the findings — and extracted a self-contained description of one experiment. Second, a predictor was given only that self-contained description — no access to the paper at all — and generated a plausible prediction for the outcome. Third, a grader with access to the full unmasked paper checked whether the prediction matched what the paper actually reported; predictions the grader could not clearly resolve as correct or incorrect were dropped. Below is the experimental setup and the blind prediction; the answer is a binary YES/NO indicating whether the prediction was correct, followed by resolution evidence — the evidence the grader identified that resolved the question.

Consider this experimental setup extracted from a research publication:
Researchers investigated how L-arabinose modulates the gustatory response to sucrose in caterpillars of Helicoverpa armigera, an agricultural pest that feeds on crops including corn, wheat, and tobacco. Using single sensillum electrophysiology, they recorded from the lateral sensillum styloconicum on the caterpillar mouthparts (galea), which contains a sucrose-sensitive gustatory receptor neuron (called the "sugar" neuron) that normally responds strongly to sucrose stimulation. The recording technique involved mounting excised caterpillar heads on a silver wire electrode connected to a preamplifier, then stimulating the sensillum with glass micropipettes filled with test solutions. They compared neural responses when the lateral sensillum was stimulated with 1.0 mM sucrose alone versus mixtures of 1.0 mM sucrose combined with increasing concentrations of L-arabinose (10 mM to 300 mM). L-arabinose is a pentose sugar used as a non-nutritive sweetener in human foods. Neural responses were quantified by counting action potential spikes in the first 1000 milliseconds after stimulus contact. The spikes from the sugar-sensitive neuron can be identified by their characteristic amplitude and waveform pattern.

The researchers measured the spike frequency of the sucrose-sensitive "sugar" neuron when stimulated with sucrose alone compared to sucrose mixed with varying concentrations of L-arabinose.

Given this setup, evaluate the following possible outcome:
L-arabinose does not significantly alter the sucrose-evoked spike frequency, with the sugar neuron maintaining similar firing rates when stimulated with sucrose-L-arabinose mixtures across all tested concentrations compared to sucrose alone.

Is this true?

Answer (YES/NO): NO